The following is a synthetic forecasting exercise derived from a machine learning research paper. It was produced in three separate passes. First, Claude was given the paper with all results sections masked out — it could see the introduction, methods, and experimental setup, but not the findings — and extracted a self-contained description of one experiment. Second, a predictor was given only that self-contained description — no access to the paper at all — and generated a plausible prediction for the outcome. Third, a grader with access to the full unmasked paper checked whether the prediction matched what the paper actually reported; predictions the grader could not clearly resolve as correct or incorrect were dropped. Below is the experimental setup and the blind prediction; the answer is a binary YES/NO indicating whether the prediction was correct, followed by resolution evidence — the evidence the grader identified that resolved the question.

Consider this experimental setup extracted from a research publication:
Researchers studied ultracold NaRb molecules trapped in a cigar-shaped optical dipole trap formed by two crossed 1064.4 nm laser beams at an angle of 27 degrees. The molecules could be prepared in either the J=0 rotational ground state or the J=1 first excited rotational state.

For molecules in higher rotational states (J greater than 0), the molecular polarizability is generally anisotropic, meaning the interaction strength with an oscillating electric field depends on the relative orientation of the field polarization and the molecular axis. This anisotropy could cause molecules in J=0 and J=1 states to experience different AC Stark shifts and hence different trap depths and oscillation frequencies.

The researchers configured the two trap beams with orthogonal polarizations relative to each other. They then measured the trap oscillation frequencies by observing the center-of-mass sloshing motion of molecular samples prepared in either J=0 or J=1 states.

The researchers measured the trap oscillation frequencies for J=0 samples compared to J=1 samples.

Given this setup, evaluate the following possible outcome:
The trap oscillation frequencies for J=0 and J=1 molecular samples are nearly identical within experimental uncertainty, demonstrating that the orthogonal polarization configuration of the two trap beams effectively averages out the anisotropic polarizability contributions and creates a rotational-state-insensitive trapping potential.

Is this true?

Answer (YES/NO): YES